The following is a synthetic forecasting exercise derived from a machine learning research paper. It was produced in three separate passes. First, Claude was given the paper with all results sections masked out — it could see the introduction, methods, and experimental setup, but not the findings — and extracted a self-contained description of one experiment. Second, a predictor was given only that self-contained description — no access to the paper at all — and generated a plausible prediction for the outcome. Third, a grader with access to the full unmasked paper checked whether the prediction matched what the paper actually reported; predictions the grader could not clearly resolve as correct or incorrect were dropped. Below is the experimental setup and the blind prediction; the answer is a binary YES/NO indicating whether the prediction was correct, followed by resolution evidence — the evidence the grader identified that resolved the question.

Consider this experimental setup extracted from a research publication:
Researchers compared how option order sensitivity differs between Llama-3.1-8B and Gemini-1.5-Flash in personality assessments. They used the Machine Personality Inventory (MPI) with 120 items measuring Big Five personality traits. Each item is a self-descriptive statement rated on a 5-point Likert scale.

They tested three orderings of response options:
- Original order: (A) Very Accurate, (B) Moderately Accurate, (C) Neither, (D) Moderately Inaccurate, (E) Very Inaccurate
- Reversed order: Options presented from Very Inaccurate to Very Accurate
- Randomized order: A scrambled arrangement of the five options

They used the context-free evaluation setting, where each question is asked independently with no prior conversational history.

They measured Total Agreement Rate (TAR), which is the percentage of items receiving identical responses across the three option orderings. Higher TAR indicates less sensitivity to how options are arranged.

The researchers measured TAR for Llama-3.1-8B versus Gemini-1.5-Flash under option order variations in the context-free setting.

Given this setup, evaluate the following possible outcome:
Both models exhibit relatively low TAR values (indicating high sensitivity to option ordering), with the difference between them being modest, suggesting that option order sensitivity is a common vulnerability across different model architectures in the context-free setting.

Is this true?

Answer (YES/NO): NO